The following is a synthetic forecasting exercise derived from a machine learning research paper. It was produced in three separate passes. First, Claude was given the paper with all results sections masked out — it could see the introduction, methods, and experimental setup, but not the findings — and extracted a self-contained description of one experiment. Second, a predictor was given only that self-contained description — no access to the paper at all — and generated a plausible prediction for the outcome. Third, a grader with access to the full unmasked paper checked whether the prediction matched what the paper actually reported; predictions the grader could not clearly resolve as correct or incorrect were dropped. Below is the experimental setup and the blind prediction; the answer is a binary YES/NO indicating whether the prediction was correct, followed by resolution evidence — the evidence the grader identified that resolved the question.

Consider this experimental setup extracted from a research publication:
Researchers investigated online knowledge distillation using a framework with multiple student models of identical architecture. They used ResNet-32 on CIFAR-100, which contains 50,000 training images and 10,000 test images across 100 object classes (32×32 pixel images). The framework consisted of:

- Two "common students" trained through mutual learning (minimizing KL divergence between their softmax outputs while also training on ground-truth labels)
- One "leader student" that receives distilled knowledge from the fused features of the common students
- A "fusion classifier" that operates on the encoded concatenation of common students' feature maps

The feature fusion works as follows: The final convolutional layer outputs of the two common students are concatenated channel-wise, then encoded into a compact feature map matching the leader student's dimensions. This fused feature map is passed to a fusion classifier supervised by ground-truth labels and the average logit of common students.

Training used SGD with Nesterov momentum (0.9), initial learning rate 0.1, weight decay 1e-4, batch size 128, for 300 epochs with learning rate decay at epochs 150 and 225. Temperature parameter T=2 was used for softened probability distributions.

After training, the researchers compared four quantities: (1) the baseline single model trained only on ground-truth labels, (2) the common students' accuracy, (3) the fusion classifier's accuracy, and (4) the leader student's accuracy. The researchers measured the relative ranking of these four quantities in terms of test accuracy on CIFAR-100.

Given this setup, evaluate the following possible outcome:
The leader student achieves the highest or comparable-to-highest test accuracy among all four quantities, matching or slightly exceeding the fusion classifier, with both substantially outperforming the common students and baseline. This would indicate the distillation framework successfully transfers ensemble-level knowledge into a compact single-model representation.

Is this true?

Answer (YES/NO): NO